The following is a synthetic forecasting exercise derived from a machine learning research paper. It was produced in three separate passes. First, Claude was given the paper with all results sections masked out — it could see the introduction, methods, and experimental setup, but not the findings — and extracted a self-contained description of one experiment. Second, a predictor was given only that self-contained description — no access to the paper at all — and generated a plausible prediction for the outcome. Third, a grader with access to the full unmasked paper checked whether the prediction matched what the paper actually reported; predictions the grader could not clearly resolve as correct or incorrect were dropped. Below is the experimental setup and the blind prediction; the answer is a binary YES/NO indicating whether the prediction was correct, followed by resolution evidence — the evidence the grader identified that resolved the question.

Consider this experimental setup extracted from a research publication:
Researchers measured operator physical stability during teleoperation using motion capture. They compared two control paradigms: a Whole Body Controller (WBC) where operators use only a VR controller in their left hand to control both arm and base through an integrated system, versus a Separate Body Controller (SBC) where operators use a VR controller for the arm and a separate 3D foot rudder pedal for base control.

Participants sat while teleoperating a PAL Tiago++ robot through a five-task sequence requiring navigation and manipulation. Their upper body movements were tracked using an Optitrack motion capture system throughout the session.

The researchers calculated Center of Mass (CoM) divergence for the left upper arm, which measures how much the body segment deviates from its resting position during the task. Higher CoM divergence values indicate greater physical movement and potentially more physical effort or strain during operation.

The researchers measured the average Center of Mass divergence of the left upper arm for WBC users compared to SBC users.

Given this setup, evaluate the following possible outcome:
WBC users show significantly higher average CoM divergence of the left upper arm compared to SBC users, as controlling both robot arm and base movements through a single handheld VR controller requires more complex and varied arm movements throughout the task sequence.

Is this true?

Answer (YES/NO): YES